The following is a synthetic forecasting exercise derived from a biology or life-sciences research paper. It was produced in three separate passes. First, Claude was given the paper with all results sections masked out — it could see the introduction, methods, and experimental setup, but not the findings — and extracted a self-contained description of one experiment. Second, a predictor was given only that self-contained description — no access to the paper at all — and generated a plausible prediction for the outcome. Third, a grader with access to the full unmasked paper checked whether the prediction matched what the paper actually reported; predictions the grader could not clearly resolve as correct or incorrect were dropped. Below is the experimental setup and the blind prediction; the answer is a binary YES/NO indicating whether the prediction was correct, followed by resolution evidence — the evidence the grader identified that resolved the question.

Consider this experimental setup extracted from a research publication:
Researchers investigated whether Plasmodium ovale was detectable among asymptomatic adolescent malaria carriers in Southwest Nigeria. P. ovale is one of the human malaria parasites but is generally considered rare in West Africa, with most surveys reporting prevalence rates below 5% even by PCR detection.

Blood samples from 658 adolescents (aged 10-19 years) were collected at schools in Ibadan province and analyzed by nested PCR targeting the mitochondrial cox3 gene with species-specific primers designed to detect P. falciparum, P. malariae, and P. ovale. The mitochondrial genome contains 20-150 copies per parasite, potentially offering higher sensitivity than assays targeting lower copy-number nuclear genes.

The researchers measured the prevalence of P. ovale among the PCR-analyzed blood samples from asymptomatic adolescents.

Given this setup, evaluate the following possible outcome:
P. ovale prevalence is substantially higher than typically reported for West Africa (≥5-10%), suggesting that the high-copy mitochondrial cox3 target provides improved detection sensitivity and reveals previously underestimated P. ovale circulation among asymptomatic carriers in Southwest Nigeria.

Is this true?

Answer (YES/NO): YES